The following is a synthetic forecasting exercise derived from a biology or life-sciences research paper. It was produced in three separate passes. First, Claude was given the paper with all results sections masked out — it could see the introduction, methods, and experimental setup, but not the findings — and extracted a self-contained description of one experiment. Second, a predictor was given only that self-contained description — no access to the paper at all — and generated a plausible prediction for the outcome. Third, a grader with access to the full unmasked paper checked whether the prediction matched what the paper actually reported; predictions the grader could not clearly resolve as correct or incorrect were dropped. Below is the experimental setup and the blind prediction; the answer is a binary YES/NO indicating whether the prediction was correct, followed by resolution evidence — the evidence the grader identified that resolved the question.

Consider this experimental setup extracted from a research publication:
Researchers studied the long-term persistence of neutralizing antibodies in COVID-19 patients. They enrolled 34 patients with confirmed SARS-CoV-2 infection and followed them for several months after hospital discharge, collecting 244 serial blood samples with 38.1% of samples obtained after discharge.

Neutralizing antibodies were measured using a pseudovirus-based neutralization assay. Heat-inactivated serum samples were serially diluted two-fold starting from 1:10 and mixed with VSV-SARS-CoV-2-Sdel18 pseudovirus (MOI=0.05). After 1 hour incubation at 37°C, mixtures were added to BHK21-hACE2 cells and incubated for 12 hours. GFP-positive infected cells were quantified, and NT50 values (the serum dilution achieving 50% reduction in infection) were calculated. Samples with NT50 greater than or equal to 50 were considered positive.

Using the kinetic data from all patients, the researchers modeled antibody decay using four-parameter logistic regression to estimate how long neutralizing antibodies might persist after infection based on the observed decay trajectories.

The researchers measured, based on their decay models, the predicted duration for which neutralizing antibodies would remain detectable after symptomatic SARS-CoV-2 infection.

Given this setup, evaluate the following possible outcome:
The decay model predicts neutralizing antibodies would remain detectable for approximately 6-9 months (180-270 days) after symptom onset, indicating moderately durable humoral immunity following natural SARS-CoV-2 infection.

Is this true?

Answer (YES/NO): NO